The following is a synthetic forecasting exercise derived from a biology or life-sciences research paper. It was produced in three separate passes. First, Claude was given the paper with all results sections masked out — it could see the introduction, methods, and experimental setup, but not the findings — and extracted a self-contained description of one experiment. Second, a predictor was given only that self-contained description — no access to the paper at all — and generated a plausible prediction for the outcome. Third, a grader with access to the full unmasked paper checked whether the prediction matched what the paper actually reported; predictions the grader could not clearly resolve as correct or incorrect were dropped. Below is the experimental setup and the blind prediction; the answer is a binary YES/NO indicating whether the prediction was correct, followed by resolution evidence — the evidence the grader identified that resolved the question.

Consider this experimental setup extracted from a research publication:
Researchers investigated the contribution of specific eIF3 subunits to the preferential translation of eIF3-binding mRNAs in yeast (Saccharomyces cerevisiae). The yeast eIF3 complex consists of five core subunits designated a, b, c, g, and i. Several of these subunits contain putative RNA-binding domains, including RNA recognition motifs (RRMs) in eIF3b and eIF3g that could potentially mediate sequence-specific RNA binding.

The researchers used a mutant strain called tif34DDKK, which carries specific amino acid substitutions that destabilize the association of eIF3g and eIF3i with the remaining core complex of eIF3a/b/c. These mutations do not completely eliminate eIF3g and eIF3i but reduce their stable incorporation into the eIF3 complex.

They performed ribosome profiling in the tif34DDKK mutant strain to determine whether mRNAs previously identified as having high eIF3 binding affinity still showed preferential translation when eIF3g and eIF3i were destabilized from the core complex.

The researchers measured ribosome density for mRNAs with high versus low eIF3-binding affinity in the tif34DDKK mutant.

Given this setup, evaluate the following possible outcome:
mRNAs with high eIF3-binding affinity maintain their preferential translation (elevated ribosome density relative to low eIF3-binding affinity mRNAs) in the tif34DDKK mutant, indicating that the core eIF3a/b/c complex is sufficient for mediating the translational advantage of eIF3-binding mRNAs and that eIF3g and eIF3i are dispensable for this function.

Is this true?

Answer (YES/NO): YES